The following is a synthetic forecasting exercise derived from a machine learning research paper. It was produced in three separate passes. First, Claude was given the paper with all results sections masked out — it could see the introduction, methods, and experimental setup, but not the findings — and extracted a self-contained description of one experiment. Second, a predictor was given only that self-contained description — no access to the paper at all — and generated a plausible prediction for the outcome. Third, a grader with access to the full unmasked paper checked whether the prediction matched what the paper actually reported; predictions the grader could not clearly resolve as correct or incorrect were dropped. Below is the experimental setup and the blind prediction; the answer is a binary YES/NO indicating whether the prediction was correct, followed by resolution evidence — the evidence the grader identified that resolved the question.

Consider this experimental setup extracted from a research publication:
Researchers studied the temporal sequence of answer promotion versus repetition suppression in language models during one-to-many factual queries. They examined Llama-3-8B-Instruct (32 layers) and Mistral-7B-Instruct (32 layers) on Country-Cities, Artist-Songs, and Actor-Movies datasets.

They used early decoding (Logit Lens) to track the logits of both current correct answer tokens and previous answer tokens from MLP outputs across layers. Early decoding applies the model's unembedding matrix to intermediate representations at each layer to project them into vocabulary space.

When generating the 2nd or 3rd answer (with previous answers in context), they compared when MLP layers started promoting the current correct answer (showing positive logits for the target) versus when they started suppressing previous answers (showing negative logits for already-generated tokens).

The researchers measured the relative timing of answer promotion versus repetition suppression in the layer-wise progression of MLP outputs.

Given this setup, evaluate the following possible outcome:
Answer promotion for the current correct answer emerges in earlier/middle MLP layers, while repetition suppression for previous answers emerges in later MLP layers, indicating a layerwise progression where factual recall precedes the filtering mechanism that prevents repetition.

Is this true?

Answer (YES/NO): YES